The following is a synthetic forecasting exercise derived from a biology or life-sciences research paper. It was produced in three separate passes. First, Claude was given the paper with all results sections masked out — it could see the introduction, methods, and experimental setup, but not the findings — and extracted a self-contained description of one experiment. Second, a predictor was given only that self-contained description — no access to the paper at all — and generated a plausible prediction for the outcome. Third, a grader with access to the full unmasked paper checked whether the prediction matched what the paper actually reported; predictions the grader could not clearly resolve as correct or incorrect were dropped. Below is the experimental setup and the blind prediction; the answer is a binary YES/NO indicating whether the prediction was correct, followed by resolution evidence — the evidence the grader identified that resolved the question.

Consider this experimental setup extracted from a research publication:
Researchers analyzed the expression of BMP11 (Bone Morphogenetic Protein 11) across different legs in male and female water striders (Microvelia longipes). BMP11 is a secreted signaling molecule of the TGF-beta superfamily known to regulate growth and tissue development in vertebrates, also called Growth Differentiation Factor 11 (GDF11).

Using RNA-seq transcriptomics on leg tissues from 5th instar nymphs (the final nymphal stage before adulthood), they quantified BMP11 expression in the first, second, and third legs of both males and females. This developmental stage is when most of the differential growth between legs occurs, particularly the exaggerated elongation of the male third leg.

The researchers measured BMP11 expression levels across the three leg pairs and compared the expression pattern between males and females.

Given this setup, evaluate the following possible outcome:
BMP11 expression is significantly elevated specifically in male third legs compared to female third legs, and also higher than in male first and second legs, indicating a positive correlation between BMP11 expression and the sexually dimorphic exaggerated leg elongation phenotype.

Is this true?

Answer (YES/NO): NO